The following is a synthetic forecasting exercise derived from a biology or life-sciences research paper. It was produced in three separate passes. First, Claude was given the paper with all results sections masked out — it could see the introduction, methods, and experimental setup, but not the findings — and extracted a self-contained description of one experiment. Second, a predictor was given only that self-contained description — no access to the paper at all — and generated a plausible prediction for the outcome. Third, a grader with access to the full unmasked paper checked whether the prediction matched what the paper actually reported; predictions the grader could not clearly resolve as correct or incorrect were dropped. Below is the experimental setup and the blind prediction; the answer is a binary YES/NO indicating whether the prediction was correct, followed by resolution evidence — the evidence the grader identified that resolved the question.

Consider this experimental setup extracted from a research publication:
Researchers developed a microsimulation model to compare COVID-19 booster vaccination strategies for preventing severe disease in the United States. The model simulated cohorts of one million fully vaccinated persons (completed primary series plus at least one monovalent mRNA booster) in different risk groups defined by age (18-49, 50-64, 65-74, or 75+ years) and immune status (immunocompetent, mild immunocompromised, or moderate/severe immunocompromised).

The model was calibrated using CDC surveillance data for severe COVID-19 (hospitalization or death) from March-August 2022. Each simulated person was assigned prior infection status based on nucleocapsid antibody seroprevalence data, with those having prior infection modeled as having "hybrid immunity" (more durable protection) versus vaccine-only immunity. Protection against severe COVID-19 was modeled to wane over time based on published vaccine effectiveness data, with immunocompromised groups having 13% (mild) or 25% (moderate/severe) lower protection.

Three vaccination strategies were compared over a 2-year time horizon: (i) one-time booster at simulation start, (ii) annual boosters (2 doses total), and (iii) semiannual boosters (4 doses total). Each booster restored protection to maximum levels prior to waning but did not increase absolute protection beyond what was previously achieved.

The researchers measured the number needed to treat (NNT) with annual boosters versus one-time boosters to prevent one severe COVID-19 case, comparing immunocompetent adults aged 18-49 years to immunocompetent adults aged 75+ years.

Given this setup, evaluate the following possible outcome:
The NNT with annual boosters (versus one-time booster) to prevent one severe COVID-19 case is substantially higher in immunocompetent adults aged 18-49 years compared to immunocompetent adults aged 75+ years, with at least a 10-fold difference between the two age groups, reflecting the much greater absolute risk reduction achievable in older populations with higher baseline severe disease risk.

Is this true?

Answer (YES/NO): YES